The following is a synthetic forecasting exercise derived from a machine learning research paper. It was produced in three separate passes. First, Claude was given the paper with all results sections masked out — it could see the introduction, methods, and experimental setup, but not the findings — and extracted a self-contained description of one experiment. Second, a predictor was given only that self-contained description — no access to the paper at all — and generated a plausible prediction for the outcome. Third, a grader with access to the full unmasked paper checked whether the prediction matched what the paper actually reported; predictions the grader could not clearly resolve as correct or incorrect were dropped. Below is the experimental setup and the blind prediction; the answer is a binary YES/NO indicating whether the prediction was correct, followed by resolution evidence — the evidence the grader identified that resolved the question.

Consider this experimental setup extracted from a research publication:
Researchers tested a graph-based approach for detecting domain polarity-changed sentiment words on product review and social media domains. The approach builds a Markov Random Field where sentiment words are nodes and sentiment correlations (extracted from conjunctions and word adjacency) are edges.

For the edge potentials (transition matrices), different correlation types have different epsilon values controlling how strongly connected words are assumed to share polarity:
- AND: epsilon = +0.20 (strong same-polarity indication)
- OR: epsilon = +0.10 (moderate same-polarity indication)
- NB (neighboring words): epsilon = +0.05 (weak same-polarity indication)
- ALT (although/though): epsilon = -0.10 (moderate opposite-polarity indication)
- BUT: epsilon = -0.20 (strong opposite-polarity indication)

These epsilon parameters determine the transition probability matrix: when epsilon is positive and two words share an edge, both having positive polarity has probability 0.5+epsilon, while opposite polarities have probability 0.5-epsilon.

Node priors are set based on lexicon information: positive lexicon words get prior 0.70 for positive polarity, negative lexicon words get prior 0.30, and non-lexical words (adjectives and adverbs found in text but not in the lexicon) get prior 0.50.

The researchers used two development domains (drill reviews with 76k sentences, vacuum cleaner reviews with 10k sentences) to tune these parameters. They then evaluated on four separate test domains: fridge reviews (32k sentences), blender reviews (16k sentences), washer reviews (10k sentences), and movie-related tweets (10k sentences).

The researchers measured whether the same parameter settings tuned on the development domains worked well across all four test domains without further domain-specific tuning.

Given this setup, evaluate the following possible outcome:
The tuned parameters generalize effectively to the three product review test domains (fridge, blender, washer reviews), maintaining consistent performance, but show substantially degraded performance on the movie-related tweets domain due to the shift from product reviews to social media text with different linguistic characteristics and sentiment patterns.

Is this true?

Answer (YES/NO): NO